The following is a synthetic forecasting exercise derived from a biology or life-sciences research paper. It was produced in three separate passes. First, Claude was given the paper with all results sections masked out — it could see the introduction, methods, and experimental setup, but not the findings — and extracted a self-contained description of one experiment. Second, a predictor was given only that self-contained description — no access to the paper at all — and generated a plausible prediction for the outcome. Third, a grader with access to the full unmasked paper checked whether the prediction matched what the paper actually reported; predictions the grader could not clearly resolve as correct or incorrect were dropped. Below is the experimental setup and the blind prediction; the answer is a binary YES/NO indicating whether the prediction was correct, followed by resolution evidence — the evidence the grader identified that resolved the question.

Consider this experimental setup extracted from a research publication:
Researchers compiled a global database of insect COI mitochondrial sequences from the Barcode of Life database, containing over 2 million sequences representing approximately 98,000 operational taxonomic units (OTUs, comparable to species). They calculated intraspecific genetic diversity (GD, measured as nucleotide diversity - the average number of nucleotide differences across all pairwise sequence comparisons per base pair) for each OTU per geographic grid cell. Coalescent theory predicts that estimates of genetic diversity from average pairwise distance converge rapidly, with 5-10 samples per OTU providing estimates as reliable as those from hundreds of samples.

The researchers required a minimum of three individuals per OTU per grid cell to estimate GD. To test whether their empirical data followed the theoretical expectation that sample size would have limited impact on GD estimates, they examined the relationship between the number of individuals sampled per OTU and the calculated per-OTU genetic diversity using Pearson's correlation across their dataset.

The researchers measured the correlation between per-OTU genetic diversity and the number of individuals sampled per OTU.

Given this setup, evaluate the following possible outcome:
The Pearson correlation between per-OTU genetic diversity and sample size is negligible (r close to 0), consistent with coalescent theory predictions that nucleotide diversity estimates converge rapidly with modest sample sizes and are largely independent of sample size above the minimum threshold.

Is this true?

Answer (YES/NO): NO